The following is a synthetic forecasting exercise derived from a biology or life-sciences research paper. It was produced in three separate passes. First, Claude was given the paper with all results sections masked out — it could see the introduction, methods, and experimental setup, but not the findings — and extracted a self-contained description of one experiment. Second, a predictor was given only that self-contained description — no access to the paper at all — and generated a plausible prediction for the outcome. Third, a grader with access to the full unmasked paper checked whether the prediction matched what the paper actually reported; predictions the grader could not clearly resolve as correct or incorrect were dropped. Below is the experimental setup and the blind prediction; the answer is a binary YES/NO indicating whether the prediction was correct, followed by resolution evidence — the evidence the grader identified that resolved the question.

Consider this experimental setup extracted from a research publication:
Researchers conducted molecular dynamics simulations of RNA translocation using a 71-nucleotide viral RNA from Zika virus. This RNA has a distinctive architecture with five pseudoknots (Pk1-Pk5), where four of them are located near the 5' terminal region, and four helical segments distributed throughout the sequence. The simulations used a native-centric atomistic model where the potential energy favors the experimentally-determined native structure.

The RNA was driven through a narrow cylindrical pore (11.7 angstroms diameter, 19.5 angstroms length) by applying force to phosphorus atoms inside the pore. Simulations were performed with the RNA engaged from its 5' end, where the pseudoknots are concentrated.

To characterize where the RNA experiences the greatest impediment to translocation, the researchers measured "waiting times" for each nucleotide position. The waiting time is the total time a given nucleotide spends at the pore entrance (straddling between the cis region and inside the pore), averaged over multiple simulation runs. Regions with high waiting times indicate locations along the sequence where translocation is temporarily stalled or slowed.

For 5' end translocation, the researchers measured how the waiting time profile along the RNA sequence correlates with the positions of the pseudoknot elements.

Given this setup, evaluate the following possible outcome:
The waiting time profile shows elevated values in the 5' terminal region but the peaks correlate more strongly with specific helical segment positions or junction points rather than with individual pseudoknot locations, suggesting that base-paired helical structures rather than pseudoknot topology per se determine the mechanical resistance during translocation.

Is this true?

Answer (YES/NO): NO